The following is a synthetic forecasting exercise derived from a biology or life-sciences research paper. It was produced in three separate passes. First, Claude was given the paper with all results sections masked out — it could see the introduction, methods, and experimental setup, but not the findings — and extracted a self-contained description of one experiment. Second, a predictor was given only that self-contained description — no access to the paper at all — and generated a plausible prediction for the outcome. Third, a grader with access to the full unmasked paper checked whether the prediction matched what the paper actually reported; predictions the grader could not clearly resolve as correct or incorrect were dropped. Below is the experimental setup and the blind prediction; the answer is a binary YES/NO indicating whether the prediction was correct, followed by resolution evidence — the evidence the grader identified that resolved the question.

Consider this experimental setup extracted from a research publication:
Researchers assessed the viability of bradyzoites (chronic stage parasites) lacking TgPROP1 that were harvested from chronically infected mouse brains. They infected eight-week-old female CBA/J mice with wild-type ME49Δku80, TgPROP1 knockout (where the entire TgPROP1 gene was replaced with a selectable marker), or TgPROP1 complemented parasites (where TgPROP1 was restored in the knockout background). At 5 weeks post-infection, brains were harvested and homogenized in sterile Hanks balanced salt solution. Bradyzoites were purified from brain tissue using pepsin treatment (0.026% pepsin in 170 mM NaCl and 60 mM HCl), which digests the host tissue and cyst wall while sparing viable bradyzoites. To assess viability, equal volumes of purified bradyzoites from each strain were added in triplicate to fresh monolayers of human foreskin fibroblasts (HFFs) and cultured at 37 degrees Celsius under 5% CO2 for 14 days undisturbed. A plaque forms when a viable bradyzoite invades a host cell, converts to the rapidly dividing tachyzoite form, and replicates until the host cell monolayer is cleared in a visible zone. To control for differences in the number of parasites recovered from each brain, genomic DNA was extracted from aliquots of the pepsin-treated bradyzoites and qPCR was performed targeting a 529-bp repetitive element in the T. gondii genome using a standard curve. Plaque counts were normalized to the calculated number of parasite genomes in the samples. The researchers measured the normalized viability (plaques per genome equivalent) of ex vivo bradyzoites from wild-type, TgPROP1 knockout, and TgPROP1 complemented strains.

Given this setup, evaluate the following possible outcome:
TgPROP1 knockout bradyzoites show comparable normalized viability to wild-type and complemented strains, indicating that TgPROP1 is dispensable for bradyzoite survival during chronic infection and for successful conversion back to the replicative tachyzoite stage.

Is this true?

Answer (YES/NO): NO